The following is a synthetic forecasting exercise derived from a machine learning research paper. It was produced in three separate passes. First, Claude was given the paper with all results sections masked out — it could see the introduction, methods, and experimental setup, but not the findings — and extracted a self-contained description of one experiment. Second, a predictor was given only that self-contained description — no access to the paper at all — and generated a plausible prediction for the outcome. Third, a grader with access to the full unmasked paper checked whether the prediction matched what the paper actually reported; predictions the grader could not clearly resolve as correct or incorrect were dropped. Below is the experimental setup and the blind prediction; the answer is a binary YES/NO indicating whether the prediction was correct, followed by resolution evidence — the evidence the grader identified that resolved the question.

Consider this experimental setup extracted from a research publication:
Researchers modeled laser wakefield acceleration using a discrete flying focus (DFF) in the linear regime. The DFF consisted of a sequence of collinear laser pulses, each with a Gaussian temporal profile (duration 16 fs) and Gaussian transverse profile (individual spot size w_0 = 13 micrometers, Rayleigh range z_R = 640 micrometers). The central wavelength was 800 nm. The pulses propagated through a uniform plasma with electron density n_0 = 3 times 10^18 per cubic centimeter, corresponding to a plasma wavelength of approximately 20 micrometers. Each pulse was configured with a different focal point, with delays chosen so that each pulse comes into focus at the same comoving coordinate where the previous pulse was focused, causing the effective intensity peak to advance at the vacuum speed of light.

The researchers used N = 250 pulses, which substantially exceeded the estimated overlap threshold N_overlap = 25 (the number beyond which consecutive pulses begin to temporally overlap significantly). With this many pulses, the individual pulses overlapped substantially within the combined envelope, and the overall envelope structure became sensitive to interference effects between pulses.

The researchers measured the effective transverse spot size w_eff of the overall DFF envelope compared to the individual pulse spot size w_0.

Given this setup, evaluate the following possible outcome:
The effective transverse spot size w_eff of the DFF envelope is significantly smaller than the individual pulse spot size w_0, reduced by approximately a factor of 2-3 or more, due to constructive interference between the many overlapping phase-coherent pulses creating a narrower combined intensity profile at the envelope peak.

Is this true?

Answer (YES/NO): NO